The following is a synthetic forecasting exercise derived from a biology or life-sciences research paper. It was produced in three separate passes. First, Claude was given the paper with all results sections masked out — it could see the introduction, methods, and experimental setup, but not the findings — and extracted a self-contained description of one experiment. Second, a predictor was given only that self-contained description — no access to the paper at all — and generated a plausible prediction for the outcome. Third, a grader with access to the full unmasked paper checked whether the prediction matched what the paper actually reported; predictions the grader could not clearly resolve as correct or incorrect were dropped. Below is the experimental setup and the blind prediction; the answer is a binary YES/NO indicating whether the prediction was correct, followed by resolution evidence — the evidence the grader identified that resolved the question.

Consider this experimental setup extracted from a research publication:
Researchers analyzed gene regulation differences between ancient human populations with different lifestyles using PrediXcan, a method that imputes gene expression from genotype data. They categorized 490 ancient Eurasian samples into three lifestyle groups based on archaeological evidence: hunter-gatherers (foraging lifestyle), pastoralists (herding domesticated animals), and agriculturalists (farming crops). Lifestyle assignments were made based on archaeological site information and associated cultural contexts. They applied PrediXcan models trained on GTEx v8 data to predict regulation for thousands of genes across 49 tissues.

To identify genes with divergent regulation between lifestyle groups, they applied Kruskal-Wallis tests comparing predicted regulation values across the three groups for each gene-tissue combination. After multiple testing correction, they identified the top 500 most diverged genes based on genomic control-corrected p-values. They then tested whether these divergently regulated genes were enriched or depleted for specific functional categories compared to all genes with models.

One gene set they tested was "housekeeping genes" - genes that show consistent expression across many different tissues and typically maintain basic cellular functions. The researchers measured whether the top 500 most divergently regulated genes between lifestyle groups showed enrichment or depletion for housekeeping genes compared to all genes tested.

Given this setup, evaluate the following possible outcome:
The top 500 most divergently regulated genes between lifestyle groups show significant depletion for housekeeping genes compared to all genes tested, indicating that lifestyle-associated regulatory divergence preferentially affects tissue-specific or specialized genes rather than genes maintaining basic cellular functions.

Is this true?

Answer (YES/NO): NO